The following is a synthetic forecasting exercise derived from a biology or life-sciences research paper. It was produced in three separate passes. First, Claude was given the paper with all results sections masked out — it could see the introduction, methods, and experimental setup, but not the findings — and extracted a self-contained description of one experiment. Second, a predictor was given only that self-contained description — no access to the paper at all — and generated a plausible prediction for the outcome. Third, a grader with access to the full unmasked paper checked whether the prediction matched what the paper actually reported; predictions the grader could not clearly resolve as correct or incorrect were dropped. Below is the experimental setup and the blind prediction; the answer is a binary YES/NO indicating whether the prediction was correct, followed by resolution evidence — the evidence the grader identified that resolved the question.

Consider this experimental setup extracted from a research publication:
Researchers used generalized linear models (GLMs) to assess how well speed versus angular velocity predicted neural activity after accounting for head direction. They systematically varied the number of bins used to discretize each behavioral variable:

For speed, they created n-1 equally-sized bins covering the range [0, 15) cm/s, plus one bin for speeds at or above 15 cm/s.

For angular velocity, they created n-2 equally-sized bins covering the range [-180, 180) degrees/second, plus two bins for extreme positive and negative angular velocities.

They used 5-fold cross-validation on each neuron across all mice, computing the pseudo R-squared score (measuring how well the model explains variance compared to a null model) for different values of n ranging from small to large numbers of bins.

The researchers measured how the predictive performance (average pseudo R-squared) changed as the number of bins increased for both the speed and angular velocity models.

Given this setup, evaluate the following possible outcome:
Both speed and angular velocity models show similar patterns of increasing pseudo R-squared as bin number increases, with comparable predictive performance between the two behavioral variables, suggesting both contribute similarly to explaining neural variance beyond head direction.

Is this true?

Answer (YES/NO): NO